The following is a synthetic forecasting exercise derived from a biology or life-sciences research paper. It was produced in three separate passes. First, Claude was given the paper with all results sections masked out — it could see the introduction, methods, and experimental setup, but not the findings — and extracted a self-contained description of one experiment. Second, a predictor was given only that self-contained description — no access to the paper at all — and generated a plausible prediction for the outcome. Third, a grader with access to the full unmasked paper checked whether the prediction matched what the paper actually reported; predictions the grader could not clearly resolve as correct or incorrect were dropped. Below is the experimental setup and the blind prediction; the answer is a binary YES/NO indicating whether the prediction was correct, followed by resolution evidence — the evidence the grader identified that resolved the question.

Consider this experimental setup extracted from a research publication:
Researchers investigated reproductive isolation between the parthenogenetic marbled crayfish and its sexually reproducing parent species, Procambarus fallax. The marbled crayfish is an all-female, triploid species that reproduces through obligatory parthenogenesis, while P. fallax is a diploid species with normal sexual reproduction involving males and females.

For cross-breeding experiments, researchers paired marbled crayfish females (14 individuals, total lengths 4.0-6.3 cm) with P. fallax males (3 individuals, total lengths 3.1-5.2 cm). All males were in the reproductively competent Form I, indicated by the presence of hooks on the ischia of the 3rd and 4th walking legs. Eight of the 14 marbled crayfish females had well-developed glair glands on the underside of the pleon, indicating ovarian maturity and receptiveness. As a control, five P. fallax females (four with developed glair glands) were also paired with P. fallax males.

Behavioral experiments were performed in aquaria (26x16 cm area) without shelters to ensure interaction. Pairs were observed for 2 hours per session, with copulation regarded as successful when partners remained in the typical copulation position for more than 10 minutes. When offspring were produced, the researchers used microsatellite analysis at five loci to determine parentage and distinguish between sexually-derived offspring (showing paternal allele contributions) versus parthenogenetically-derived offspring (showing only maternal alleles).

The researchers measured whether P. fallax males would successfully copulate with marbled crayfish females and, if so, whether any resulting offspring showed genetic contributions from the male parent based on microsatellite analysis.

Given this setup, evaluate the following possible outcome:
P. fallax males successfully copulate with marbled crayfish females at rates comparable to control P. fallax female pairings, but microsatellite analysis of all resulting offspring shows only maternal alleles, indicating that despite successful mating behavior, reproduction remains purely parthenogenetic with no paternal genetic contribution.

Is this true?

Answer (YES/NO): YES